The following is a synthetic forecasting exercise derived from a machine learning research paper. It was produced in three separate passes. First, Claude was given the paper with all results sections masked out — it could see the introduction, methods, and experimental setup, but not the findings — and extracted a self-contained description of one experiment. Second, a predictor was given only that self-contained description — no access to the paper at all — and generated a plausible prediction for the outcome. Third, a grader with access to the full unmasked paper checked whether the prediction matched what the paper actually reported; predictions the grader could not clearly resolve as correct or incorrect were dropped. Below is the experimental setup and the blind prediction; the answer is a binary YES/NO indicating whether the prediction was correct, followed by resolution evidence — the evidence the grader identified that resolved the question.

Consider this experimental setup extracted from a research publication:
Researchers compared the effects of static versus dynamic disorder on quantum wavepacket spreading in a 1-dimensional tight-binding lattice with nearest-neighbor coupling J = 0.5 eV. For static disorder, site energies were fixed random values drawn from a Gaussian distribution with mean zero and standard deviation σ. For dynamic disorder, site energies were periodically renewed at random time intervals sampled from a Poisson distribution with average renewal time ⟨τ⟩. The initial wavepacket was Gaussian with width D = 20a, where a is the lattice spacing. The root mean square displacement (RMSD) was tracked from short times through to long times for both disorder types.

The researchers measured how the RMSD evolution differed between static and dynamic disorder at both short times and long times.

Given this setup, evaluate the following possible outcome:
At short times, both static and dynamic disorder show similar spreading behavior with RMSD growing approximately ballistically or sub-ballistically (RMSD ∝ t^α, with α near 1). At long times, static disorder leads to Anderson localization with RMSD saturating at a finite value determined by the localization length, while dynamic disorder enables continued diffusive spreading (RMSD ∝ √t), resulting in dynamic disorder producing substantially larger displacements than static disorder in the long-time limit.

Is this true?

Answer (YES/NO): NO